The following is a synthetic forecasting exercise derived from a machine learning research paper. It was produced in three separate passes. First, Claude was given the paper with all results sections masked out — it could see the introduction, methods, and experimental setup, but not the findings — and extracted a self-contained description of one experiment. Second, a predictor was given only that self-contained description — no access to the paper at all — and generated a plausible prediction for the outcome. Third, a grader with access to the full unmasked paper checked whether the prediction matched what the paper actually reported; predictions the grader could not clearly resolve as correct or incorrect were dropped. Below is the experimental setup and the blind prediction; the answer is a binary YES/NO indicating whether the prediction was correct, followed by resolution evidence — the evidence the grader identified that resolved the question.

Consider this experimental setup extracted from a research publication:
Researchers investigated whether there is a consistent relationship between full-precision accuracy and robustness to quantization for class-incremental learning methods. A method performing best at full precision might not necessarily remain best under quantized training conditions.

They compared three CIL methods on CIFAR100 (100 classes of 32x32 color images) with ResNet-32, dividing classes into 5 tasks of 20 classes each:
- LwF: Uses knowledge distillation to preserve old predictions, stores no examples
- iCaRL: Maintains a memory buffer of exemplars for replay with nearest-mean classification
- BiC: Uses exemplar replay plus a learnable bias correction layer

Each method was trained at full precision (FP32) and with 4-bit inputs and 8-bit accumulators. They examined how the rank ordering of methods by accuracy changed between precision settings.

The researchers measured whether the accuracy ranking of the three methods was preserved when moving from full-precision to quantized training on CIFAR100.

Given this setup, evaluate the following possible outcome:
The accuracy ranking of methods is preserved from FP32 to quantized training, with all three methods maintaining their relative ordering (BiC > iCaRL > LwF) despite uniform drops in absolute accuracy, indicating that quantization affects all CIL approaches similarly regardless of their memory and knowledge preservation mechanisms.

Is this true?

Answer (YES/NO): NO